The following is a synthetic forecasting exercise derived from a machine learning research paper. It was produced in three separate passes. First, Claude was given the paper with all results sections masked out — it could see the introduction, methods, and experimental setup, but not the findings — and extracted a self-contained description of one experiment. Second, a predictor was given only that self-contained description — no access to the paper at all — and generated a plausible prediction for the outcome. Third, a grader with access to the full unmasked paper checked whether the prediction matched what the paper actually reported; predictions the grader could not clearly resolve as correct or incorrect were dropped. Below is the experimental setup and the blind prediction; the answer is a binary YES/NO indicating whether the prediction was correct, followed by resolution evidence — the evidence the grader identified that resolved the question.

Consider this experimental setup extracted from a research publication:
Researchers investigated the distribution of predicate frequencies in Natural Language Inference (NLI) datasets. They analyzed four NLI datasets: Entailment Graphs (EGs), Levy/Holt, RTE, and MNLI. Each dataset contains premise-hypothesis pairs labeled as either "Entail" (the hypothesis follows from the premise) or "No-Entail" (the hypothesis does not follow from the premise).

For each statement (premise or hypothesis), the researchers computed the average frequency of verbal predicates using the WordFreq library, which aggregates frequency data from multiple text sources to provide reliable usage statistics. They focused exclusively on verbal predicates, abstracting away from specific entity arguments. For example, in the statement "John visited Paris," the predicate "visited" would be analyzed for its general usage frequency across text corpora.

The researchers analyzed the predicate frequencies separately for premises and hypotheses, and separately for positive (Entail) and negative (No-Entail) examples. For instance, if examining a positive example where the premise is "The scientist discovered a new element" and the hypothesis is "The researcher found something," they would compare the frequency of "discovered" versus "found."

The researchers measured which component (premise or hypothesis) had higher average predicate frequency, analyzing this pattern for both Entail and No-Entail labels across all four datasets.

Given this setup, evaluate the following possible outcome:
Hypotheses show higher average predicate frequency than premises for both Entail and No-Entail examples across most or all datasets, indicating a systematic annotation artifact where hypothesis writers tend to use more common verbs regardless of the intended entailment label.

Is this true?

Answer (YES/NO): NO